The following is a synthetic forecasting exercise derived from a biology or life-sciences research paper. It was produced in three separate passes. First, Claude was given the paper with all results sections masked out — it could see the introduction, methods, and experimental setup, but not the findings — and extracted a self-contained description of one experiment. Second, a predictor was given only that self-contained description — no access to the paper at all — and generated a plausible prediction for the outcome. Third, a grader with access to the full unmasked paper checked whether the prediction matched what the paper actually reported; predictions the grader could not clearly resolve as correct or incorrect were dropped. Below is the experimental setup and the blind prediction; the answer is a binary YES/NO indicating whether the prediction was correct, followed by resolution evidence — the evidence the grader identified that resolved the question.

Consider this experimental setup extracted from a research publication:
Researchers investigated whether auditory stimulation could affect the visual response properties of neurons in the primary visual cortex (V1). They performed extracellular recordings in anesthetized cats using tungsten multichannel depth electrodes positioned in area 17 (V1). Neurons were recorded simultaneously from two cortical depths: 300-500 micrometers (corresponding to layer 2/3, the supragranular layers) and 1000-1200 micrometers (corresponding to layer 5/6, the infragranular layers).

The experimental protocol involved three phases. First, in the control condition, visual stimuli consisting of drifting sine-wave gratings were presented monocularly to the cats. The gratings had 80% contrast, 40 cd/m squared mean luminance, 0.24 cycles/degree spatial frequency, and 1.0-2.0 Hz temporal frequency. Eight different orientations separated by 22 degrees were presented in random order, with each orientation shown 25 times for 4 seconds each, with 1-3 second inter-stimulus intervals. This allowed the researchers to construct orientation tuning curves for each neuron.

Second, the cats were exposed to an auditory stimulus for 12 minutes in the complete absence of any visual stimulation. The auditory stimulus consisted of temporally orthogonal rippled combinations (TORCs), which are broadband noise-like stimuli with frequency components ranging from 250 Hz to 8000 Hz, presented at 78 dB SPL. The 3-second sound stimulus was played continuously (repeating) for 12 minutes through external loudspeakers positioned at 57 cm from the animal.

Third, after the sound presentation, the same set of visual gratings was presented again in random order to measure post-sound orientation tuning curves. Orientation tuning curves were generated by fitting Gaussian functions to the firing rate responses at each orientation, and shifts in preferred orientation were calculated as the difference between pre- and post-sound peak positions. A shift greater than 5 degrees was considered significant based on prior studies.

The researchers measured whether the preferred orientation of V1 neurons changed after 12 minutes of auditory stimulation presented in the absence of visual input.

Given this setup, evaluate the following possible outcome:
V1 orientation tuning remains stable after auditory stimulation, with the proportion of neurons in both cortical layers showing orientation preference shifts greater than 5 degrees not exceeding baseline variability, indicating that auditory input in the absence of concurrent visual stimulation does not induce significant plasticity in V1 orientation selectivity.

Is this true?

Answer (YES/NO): NO